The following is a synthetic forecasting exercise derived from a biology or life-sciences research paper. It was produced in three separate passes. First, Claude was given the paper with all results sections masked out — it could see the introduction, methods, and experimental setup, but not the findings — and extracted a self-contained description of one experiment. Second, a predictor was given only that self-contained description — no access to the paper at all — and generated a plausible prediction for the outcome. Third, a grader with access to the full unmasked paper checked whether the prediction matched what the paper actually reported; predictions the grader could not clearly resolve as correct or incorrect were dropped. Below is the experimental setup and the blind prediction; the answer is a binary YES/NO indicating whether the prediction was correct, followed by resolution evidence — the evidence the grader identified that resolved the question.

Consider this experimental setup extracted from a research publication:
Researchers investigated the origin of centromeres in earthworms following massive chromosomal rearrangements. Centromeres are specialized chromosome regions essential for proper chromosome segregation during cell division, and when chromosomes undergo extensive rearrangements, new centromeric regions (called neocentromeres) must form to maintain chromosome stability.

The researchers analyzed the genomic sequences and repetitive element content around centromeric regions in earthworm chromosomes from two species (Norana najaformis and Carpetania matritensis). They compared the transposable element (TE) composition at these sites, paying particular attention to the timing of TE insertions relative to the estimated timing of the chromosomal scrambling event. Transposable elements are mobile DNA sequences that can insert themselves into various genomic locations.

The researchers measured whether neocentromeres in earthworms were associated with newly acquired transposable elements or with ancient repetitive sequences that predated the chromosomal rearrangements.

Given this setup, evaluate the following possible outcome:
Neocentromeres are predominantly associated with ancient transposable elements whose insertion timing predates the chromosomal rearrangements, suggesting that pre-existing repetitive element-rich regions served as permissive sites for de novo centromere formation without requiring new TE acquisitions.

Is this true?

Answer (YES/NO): NO